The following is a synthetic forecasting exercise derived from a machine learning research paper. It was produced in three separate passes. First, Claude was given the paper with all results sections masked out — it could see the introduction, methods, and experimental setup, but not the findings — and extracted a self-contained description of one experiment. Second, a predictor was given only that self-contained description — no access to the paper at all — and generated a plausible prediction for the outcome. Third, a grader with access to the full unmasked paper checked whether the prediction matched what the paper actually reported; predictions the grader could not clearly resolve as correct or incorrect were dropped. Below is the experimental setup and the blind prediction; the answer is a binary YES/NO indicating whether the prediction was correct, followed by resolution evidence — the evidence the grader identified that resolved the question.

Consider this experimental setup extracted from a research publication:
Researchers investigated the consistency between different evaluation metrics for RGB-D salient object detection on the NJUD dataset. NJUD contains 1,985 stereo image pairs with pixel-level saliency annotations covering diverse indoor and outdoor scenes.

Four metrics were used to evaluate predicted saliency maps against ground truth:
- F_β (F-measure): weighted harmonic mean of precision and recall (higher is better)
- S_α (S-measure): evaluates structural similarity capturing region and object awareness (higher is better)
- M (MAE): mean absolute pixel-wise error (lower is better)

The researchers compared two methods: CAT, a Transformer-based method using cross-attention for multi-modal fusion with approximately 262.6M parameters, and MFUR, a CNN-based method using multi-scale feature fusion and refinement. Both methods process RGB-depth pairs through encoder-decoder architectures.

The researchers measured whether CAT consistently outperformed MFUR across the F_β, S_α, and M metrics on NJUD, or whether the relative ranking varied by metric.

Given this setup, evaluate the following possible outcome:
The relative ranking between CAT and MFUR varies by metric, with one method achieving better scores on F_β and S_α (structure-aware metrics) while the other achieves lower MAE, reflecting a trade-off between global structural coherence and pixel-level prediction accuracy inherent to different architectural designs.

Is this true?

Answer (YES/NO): NO